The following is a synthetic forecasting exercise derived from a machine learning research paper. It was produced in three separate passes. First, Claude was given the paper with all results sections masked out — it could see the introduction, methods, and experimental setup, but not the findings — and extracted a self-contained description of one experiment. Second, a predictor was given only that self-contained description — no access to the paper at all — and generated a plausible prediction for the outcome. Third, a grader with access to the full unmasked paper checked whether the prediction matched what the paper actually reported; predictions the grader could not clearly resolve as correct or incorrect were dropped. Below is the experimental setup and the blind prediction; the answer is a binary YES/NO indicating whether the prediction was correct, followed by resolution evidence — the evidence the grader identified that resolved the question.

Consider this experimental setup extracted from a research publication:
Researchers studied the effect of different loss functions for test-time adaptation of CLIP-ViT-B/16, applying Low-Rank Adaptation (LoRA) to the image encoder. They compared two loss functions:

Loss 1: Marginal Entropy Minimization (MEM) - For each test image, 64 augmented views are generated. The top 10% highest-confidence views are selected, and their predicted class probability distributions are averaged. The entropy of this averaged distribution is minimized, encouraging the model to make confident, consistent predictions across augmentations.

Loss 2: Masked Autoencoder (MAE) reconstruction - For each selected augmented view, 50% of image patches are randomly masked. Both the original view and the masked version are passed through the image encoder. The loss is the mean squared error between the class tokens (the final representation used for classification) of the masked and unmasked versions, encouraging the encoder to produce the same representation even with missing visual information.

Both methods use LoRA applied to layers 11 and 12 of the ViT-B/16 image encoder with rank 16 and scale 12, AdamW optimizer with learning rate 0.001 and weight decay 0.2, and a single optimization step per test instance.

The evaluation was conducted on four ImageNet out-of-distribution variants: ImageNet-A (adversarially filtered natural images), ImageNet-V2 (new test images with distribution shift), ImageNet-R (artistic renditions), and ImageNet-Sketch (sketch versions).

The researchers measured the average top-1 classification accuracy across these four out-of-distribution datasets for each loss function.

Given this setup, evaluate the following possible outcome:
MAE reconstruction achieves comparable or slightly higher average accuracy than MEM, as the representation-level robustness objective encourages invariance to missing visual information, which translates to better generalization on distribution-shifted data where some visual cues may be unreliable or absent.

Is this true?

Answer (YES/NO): NO